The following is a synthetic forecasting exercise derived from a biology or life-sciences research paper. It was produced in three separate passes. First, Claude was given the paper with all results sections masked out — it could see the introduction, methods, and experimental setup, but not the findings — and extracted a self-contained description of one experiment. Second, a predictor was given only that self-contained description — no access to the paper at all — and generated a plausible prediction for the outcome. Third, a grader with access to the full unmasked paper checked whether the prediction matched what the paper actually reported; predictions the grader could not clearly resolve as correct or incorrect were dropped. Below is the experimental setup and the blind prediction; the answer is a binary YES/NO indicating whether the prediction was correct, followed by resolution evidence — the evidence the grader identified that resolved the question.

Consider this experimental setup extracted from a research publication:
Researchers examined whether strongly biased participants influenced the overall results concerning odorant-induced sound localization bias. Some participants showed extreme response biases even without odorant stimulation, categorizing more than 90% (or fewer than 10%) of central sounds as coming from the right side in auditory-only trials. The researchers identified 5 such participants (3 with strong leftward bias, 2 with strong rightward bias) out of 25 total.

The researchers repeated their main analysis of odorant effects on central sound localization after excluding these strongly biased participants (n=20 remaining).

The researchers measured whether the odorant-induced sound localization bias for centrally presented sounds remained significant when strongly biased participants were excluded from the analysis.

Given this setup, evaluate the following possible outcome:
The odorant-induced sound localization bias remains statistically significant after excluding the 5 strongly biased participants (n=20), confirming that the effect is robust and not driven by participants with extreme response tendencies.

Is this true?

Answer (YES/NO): YES